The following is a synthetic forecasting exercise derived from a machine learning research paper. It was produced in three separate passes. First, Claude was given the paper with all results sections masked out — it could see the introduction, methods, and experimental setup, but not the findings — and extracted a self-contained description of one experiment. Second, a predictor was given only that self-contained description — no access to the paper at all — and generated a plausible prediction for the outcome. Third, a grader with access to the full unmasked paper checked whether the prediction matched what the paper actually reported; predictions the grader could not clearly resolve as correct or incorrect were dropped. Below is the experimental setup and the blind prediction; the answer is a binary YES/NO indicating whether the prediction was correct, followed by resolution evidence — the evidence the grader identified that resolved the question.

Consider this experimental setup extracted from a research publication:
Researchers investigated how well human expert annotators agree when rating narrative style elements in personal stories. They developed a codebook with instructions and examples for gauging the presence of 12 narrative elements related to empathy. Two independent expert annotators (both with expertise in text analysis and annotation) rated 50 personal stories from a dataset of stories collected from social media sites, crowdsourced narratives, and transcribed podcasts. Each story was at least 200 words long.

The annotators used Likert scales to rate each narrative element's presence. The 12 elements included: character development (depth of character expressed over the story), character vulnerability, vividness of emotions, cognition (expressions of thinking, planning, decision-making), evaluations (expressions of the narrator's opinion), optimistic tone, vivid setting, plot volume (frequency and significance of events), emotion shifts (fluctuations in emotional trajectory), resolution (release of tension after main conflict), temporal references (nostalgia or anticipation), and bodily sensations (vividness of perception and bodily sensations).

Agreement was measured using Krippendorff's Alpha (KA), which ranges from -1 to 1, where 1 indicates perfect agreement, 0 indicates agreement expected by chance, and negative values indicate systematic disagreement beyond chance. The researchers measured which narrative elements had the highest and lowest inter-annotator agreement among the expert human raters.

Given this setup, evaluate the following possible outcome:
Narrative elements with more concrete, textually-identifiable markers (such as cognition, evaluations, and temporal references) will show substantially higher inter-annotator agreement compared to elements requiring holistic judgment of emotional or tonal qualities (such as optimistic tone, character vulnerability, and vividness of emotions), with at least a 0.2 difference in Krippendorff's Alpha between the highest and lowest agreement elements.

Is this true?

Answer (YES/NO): NO